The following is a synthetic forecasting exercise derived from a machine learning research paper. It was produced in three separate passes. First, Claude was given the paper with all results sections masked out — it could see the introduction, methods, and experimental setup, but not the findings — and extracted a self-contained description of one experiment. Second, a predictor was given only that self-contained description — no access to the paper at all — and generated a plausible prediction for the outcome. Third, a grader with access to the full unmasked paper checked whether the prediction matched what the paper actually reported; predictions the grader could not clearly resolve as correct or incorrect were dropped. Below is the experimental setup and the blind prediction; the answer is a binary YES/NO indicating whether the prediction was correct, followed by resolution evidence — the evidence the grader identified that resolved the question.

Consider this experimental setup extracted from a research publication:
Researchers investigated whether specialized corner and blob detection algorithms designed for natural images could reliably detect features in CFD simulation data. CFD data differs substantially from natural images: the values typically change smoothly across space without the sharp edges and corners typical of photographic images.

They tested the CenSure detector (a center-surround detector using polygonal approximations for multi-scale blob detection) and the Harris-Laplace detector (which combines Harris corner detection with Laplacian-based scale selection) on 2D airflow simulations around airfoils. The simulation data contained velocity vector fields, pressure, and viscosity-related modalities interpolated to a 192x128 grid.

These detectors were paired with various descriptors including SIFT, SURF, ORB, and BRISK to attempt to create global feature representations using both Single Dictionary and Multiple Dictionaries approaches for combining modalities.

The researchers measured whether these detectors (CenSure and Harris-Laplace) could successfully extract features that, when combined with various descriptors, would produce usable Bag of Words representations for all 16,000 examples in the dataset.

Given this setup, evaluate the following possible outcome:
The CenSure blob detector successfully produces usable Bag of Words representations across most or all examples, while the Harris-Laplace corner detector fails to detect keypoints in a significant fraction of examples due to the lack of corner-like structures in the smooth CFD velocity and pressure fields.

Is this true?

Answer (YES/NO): NO